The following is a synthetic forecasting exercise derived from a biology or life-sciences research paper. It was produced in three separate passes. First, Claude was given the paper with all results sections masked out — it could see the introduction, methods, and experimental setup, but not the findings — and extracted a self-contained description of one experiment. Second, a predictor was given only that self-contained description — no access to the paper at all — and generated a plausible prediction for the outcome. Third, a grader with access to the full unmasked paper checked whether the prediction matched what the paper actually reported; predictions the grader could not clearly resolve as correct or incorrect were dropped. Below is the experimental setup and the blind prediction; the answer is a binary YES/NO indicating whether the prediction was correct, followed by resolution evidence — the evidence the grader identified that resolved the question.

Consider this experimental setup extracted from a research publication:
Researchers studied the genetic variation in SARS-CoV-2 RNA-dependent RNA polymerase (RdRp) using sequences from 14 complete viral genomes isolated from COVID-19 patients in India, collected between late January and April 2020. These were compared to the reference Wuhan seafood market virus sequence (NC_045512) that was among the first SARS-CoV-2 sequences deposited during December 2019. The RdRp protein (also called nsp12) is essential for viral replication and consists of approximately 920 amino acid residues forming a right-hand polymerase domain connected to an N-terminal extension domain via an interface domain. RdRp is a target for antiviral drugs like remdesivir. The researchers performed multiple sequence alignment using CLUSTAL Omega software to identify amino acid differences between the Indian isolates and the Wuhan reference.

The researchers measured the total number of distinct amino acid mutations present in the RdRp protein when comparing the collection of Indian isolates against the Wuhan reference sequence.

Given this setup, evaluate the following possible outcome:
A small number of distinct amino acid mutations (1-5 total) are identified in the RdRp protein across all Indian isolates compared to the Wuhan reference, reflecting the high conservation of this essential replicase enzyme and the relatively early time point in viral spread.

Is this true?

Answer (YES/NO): YES